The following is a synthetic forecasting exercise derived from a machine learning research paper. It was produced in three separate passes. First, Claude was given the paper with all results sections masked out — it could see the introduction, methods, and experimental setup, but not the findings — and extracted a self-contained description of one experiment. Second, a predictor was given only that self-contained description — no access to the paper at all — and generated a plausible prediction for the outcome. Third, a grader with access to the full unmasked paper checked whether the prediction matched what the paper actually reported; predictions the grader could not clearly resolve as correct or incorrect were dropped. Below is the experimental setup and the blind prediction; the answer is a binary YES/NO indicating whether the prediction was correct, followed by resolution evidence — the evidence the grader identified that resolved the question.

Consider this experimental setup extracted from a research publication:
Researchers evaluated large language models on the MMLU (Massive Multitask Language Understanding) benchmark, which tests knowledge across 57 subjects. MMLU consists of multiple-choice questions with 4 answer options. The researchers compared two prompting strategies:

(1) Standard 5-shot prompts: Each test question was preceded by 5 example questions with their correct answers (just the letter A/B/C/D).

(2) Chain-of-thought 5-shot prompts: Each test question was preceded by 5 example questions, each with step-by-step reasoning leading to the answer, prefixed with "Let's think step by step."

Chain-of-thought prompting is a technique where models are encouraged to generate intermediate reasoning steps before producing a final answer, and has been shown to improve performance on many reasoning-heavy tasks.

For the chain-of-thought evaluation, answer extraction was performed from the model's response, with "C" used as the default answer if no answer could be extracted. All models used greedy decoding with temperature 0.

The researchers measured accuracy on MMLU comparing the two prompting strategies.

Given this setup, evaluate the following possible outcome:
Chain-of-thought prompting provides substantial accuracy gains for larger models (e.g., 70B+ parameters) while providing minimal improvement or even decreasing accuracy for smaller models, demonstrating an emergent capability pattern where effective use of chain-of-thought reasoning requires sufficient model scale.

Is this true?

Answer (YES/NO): NO